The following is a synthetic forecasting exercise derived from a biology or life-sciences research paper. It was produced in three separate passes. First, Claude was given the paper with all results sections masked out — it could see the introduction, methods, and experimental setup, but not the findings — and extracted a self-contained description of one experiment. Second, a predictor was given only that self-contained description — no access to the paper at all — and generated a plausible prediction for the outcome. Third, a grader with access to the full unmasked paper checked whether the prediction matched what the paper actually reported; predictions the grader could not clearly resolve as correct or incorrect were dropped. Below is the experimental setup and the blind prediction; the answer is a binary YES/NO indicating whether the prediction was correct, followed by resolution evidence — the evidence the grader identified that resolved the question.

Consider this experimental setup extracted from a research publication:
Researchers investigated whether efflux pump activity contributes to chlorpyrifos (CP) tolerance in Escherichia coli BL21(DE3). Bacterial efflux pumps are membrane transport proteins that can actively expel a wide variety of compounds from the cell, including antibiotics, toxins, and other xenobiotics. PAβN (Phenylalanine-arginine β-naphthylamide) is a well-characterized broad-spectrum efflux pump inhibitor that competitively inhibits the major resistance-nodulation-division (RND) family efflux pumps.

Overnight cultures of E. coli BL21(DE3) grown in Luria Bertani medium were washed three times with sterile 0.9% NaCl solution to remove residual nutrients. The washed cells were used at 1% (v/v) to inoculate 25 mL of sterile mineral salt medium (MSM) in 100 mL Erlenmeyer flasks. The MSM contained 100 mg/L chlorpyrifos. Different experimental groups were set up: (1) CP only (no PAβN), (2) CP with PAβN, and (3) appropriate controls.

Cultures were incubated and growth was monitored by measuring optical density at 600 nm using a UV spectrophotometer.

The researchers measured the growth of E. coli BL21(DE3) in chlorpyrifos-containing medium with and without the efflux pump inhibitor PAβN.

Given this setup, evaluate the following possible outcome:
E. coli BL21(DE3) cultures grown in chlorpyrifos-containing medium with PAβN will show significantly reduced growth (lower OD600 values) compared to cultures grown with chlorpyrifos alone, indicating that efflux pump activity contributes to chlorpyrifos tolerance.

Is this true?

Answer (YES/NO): YES